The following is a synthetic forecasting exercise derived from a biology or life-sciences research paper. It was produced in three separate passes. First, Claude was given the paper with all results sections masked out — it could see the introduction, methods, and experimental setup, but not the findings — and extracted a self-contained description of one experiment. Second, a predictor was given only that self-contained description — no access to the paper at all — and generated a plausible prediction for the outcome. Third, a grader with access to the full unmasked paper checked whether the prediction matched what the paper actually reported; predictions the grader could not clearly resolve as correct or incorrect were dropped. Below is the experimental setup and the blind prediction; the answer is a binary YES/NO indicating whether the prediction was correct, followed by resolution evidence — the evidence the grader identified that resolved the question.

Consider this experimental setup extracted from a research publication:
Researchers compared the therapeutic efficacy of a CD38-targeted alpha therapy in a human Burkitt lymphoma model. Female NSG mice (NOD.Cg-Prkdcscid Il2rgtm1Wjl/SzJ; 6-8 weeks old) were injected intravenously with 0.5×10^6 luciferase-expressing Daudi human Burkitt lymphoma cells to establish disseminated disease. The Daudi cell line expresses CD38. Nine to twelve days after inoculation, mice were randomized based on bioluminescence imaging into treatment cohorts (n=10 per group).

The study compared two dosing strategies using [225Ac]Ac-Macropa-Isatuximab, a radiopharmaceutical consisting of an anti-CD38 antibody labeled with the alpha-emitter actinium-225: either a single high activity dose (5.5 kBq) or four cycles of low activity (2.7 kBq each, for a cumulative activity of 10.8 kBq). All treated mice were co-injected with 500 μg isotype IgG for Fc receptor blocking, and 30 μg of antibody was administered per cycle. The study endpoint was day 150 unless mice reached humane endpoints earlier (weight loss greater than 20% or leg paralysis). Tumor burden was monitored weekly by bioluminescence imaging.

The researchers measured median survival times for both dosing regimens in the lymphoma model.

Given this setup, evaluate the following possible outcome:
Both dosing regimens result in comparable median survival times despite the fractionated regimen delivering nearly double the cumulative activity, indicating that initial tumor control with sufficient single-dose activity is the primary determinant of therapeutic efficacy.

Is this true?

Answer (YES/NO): NO